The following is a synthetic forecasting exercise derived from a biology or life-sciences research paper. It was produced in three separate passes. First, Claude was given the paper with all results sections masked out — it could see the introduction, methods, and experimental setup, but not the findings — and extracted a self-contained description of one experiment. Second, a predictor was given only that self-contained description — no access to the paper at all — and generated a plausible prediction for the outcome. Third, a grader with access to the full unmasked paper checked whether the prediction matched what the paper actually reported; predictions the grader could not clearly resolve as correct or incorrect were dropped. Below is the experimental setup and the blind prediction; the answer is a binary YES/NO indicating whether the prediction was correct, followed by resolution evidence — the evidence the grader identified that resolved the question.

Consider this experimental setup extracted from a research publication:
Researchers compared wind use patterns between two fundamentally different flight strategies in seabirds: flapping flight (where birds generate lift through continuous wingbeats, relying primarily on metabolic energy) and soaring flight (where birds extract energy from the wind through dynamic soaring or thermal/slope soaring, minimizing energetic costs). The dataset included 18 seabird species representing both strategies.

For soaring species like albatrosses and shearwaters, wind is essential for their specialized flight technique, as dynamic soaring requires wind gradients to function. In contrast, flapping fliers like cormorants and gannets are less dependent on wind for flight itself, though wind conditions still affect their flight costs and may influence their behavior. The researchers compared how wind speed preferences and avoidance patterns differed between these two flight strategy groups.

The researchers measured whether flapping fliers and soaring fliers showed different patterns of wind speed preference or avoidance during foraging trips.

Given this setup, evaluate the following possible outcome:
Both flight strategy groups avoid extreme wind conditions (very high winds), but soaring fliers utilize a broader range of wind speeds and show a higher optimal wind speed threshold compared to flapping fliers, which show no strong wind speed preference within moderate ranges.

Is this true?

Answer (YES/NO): NO